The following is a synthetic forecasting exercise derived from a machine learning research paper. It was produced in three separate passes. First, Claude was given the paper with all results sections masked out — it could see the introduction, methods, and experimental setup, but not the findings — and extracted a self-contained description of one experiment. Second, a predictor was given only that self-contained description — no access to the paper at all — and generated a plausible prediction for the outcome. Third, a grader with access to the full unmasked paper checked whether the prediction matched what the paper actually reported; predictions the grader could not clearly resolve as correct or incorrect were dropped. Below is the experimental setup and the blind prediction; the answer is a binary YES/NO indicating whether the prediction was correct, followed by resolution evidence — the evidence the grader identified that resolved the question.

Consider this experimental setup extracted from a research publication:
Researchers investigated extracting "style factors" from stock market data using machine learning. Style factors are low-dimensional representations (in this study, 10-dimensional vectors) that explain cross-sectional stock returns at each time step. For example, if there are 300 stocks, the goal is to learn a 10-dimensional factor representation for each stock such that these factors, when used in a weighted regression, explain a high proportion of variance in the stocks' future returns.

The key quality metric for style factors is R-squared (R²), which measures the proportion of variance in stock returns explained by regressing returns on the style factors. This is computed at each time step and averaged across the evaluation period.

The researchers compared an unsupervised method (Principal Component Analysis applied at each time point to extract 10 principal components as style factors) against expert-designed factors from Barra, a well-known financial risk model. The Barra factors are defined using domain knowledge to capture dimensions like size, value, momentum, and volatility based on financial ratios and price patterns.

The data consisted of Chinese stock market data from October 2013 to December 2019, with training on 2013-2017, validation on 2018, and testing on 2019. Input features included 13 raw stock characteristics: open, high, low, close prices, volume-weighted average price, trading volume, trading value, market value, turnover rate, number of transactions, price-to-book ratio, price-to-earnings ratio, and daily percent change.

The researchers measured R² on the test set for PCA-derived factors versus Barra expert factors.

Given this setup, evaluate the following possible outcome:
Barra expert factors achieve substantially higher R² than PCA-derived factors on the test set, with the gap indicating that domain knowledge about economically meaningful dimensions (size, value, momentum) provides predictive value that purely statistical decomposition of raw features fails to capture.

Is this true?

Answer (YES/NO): YES